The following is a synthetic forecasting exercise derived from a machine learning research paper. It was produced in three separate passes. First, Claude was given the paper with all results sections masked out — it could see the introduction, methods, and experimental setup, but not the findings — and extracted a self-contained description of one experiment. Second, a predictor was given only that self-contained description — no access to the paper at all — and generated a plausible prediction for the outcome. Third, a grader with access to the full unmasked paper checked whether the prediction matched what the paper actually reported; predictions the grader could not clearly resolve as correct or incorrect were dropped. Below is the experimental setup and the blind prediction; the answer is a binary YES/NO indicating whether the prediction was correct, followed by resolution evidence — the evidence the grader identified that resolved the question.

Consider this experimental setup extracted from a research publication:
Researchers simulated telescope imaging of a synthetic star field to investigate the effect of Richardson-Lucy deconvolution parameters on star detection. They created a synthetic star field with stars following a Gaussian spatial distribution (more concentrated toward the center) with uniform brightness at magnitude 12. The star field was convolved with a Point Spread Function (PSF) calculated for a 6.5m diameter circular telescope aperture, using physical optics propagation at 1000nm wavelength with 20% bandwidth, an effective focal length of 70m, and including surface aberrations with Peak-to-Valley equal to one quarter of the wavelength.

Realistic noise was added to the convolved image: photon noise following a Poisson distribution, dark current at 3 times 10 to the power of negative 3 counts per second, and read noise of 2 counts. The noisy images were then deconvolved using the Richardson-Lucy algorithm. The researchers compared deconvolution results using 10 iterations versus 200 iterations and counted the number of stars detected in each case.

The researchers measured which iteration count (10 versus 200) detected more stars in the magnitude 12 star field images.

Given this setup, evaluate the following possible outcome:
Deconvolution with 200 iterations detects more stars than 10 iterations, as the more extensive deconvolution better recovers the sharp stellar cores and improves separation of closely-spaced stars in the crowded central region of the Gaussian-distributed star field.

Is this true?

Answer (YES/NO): NO